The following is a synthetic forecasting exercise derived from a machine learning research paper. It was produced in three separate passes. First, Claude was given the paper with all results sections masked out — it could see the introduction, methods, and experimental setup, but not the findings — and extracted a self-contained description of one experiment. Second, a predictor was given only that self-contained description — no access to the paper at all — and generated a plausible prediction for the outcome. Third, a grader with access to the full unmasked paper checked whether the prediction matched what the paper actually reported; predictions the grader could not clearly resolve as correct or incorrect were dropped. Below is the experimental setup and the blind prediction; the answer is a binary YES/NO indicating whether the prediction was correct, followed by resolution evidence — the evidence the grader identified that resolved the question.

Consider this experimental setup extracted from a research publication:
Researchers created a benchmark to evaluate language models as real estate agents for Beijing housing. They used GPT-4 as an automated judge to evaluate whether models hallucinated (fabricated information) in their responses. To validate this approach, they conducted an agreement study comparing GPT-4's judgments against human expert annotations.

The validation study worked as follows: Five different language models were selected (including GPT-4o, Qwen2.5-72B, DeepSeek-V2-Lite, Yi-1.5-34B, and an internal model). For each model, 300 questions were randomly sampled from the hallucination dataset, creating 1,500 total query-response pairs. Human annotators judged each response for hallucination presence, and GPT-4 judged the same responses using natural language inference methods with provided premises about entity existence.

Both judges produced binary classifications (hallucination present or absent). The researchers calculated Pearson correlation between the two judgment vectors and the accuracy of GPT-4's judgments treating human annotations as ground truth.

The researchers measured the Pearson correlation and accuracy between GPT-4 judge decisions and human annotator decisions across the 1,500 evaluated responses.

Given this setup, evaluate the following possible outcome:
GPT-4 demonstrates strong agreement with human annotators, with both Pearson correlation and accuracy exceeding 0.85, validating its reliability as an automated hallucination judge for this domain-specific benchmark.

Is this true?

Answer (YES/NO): YES